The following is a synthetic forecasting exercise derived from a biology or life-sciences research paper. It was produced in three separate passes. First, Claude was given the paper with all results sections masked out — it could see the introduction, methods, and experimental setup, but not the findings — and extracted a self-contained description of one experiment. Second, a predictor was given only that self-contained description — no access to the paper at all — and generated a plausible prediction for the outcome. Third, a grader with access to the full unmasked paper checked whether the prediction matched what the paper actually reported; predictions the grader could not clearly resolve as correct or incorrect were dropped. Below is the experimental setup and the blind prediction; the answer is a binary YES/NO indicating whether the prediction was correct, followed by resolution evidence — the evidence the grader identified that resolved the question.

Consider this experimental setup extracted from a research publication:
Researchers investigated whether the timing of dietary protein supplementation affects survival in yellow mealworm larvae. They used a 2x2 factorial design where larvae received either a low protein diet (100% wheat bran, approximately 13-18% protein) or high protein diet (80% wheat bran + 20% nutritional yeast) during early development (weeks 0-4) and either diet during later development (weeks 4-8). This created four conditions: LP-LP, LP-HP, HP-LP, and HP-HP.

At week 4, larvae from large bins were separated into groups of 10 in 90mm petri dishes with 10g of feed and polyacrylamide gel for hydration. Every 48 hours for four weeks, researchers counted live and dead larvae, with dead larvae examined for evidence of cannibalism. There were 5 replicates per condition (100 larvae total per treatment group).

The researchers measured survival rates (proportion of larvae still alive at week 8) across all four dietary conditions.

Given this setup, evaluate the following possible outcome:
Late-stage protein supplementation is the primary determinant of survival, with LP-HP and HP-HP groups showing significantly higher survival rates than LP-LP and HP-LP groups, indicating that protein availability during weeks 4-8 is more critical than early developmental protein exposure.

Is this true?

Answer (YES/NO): NO